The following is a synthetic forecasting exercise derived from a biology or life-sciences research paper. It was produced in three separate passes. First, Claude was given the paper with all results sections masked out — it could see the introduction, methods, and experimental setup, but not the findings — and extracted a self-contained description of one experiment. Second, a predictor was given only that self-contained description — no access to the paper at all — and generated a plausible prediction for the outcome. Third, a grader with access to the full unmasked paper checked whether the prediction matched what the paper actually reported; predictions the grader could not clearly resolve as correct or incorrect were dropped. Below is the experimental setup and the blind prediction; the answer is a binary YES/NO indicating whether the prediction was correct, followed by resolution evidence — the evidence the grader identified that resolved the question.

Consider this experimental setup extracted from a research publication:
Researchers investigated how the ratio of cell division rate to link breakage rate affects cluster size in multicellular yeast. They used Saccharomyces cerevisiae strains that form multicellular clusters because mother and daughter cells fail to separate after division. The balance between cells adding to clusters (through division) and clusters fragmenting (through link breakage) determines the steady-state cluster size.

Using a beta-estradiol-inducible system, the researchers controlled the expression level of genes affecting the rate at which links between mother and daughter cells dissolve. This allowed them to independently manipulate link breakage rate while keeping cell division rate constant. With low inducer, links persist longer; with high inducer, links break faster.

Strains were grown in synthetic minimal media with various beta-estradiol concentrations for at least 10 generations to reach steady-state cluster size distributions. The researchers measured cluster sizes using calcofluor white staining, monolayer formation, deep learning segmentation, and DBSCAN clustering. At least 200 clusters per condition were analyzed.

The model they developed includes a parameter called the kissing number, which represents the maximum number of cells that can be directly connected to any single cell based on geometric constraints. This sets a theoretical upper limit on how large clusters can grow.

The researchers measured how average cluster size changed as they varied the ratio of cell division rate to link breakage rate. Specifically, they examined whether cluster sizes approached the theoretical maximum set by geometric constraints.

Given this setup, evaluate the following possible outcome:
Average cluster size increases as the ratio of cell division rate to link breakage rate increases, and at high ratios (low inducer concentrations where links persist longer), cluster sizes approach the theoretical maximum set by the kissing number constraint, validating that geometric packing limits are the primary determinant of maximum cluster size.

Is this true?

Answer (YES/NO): YES